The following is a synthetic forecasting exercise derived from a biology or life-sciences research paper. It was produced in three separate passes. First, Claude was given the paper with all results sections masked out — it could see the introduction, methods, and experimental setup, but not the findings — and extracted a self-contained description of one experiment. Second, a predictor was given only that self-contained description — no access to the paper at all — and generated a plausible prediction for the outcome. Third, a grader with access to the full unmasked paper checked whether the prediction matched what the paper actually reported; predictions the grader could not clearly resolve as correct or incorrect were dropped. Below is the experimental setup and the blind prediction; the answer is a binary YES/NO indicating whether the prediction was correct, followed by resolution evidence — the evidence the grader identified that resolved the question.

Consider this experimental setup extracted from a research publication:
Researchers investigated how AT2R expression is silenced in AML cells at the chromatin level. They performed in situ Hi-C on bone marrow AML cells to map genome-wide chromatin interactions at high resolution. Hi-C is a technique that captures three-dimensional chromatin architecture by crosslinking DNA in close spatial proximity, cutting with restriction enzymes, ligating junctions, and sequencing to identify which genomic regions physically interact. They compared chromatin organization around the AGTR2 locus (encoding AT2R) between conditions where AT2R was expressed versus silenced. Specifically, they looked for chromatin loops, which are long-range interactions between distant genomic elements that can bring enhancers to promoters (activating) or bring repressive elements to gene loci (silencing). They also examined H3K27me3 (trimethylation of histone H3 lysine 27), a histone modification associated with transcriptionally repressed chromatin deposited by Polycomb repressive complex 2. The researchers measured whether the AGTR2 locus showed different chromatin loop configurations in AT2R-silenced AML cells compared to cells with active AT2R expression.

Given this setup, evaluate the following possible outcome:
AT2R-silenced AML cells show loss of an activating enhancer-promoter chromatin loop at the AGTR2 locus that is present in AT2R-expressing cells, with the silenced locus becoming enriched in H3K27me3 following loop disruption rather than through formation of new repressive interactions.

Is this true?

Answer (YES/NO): NO